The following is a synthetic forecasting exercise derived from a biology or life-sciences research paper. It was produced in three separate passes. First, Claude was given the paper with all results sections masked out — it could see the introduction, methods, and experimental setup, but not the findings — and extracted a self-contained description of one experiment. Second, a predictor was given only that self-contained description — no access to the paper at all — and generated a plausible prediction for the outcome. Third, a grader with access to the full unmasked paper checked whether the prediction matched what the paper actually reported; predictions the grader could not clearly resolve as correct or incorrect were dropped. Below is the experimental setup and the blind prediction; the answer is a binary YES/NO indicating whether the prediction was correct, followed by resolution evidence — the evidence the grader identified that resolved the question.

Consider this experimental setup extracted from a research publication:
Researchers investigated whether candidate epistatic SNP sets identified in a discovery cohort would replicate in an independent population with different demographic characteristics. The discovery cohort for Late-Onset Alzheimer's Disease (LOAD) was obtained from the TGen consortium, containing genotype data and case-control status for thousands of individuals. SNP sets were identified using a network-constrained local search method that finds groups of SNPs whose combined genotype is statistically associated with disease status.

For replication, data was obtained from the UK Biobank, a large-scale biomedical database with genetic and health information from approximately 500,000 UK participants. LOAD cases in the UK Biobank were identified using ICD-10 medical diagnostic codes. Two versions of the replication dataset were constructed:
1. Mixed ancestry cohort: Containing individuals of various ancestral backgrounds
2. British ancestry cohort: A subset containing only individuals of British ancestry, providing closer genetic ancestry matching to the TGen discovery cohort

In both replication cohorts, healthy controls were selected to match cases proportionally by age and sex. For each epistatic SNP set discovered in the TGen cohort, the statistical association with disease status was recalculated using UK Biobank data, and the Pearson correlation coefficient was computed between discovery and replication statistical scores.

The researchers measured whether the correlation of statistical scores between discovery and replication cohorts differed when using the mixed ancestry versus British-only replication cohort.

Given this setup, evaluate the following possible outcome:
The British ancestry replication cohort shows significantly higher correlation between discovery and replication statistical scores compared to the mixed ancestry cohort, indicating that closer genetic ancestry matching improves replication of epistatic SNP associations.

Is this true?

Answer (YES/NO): NO